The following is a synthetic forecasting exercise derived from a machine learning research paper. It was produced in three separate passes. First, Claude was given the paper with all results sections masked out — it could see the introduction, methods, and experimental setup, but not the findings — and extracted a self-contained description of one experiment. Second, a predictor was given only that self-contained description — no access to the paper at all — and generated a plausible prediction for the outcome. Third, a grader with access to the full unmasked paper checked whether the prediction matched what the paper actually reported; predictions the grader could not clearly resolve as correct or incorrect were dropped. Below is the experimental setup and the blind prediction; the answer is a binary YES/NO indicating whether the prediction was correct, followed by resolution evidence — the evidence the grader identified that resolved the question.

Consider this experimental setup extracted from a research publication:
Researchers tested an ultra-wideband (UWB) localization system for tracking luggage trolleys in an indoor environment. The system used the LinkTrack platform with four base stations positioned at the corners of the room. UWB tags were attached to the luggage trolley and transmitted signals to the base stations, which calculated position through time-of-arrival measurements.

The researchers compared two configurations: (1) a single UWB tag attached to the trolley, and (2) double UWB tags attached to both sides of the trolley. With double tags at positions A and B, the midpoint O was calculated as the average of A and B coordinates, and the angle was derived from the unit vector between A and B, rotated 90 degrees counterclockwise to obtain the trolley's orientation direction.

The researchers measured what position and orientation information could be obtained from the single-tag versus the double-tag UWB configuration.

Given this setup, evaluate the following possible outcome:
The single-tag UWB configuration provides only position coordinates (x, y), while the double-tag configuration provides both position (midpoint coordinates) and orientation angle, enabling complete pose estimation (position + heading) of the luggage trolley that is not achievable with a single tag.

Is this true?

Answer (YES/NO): YES